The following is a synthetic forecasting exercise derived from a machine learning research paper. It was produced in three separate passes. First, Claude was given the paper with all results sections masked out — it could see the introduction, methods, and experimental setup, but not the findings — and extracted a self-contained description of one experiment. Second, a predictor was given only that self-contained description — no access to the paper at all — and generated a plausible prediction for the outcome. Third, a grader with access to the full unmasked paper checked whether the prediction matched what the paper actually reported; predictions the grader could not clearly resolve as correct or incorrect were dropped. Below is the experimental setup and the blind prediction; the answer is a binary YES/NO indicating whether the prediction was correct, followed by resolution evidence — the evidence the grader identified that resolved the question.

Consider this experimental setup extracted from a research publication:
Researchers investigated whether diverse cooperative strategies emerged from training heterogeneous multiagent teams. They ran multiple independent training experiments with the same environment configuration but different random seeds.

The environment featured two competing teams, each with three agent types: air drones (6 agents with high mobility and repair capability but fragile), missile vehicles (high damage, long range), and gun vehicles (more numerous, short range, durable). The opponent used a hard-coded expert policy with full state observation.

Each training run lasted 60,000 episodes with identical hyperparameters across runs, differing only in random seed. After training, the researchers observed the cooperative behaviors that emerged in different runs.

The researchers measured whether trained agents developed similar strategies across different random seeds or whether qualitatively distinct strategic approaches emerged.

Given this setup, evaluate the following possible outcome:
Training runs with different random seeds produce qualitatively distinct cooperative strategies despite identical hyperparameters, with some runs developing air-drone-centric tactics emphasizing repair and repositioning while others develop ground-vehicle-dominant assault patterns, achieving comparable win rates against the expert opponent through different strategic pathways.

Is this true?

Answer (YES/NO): NO